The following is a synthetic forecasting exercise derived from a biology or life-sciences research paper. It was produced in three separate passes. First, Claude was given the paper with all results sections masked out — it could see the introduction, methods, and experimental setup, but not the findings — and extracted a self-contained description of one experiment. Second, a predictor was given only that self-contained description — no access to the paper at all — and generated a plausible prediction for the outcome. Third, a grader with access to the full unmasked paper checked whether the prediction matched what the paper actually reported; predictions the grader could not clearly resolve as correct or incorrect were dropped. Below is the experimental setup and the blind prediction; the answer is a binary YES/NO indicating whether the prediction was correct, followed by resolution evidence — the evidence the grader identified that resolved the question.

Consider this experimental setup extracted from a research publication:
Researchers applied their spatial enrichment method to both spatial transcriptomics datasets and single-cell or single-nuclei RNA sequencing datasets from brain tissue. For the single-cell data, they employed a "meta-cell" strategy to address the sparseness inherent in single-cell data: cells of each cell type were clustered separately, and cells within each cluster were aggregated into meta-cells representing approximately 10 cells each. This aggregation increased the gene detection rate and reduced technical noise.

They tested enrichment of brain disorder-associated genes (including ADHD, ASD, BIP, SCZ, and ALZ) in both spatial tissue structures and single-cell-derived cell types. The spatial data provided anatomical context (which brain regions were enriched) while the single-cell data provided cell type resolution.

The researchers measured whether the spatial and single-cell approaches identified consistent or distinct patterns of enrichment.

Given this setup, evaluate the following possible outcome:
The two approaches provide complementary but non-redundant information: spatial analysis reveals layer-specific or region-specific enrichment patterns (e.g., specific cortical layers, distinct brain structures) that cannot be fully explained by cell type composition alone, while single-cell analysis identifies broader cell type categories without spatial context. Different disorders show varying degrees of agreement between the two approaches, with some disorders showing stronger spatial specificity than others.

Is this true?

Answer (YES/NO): YES